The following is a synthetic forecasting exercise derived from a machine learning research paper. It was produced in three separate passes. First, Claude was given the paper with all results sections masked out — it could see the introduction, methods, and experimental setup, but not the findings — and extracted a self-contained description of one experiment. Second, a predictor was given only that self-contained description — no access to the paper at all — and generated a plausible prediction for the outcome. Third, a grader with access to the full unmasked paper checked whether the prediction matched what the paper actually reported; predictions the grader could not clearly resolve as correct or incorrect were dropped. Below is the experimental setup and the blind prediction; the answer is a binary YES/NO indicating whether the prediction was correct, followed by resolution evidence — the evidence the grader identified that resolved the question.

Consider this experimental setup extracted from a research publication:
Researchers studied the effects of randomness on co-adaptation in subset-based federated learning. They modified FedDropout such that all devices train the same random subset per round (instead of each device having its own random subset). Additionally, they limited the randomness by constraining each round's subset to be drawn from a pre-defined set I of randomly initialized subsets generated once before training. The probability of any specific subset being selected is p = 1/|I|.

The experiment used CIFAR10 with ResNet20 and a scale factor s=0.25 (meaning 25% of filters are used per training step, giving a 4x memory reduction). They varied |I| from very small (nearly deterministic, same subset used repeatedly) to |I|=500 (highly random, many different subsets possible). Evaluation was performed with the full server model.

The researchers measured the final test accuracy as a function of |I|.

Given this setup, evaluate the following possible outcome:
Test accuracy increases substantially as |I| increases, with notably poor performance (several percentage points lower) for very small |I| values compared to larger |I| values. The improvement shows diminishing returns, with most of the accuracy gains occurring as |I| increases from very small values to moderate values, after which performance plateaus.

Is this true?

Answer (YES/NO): NO